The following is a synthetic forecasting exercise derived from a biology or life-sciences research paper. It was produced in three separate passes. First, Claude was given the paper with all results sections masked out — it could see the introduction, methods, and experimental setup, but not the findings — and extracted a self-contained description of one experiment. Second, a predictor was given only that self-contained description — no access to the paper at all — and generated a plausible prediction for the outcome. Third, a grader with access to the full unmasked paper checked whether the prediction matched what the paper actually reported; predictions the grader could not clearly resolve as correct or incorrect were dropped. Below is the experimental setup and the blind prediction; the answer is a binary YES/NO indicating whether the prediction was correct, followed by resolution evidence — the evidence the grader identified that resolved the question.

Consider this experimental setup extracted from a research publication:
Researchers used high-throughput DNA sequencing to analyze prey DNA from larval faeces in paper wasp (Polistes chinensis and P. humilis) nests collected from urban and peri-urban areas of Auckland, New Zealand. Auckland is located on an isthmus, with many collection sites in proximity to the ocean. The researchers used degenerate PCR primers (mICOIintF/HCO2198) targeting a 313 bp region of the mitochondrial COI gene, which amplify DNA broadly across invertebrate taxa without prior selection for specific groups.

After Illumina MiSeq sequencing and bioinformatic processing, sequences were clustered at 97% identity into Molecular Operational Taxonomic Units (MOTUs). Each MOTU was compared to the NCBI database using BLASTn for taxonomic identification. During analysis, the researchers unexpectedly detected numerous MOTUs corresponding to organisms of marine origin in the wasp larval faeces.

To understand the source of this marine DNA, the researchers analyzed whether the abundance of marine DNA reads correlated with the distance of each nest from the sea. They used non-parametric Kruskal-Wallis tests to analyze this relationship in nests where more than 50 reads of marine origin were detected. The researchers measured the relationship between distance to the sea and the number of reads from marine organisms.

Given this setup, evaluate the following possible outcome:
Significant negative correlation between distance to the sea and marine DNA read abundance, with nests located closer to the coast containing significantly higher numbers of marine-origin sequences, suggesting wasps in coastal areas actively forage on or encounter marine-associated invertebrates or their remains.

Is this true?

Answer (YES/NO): NO